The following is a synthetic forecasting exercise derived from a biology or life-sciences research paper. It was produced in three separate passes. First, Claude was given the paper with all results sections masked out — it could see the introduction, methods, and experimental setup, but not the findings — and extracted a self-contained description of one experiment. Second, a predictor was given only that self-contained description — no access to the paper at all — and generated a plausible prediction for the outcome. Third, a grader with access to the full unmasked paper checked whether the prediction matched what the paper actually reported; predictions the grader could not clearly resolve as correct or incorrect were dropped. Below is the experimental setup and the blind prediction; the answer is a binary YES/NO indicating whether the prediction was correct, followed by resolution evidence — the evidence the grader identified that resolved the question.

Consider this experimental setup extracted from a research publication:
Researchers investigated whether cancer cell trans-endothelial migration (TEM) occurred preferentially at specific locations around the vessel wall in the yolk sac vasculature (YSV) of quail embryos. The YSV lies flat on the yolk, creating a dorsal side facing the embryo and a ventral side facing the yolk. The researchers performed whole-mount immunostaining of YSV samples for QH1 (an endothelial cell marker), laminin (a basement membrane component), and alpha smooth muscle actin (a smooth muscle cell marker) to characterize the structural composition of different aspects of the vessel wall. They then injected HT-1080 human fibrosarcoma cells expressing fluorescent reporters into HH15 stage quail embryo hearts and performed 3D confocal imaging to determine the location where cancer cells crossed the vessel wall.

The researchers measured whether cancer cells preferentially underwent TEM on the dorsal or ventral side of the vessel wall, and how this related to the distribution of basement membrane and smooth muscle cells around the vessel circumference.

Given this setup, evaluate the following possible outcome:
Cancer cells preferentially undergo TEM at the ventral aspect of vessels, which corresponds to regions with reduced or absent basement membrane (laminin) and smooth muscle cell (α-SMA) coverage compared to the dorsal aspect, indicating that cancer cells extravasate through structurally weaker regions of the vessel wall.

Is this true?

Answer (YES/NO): YES